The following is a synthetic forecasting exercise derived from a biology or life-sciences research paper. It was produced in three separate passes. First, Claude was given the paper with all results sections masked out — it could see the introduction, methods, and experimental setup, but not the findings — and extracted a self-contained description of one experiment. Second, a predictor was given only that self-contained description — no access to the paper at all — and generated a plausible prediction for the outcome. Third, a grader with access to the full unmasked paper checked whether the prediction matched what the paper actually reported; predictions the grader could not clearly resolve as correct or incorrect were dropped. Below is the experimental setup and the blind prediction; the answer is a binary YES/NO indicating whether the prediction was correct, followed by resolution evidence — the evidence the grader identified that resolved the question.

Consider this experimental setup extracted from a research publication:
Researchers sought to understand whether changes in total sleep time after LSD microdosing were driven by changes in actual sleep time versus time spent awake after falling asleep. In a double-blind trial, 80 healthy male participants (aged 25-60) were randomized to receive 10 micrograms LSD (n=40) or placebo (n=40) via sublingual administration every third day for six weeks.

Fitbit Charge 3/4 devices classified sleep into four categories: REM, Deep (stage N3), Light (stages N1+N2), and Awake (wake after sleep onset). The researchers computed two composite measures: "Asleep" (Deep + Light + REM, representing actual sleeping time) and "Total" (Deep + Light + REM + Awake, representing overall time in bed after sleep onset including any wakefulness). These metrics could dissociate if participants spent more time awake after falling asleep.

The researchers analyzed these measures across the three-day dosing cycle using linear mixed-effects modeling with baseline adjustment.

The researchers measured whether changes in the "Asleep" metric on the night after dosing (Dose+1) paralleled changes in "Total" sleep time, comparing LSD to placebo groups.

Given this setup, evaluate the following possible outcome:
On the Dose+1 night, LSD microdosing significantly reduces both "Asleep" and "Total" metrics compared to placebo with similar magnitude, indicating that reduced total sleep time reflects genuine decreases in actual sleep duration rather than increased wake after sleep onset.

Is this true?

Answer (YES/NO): NO